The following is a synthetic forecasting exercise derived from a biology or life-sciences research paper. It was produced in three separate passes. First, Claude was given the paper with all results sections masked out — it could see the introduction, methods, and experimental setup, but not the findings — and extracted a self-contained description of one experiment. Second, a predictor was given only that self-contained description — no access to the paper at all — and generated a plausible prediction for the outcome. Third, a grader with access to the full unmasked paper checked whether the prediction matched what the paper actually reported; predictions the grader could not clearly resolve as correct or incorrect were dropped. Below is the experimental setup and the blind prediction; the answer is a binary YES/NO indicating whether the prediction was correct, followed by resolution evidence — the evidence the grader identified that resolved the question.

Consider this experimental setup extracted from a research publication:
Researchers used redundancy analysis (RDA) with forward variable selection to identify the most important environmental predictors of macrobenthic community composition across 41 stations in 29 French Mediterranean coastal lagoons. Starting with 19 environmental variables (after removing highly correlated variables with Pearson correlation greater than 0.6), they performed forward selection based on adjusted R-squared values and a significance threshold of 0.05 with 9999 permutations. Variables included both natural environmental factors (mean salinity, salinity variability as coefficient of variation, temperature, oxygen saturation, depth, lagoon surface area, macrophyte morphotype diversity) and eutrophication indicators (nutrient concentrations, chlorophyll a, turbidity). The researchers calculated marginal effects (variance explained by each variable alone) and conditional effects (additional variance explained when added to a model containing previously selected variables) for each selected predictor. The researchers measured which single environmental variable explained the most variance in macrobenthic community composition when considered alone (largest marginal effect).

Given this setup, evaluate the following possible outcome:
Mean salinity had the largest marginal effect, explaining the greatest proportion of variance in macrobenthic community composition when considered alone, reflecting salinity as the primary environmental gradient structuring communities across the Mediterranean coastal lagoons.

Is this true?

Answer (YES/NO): NO